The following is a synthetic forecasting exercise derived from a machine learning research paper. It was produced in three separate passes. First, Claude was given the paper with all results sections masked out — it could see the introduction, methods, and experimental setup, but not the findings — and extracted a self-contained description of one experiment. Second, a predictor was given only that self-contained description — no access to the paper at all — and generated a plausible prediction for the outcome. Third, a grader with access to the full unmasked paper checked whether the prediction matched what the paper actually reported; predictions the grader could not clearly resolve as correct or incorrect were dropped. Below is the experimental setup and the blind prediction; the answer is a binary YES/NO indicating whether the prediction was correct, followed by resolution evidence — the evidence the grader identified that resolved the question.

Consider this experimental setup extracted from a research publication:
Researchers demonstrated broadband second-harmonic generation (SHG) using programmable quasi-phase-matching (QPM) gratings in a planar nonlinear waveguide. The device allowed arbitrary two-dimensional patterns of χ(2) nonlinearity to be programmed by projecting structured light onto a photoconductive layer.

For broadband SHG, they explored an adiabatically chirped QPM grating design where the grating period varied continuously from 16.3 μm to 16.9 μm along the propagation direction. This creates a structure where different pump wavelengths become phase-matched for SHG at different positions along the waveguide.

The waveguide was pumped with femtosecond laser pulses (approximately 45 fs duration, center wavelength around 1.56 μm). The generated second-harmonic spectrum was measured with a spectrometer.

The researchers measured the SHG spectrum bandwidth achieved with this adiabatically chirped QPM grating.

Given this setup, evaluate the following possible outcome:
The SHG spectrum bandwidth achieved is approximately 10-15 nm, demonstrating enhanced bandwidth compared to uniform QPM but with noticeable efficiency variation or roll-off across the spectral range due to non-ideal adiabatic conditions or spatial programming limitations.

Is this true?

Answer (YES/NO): NO